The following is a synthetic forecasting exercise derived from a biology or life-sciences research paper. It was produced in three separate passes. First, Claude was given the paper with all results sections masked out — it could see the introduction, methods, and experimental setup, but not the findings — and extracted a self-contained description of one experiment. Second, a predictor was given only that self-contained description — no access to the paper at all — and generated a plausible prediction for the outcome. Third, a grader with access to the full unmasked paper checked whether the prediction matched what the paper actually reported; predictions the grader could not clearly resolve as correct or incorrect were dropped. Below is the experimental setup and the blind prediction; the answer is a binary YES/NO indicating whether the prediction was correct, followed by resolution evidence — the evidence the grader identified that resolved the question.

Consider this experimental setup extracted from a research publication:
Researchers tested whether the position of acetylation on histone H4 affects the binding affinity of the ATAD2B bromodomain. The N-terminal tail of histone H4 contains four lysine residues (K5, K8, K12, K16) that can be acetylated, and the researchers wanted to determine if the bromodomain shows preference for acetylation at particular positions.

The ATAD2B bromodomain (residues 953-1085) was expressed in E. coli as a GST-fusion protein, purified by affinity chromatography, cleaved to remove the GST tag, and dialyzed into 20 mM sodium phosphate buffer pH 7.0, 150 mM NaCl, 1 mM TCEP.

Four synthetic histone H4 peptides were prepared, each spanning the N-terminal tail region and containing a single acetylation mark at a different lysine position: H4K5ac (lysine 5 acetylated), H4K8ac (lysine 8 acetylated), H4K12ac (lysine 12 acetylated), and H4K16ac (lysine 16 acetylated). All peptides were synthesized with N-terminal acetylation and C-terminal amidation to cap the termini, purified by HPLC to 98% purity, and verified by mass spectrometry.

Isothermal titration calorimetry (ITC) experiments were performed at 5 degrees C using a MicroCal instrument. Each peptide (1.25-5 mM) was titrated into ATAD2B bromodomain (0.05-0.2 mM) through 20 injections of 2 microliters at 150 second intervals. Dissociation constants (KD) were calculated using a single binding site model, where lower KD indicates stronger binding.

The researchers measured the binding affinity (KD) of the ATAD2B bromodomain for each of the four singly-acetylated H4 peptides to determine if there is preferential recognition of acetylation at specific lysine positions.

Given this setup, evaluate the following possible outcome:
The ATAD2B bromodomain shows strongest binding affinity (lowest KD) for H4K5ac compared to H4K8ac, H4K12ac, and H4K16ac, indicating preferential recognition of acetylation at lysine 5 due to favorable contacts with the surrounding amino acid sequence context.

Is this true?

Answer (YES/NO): NO